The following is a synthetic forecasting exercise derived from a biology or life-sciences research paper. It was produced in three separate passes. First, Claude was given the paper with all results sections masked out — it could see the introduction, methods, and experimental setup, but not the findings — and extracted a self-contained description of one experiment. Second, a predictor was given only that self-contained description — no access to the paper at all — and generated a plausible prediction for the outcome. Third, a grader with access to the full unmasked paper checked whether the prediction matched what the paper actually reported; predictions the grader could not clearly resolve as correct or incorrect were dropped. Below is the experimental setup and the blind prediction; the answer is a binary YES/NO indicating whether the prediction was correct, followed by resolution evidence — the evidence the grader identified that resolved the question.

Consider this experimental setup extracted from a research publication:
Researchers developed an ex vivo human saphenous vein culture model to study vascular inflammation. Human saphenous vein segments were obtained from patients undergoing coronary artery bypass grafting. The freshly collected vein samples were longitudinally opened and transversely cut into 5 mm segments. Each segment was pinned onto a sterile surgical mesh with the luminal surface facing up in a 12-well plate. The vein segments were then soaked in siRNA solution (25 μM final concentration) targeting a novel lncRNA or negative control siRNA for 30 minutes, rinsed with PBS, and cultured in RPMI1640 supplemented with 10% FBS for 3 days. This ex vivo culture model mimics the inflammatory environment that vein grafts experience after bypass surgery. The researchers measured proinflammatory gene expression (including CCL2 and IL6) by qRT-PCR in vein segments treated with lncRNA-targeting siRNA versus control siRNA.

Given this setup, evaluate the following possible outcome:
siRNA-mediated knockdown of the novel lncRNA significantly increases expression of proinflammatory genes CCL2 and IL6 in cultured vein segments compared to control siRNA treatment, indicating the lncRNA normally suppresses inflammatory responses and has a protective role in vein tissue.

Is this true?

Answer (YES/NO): NO